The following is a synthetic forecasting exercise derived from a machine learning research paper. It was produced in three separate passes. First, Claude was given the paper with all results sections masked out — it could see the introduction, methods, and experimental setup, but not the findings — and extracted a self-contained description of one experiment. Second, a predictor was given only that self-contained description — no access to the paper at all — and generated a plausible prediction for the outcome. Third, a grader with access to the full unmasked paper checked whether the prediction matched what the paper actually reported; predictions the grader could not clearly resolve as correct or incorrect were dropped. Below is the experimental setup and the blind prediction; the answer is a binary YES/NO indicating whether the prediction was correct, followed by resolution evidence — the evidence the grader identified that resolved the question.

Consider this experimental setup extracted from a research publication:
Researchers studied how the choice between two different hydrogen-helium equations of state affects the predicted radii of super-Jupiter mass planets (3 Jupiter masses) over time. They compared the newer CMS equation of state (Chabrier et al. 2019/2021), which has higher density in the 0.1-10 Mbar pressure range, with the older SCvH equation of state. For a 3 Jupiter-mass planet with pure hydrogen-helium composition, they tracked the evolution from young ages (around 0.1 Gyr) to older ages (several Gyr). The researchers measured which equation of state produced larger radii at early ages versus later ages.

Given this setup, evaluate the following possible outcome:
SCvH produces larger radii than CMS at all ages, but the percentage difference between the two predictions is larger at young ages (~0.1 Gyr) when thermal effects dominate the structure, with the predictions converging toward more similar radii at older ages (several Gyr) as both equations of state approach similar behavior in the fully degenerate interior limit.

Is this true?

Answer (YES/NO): NO